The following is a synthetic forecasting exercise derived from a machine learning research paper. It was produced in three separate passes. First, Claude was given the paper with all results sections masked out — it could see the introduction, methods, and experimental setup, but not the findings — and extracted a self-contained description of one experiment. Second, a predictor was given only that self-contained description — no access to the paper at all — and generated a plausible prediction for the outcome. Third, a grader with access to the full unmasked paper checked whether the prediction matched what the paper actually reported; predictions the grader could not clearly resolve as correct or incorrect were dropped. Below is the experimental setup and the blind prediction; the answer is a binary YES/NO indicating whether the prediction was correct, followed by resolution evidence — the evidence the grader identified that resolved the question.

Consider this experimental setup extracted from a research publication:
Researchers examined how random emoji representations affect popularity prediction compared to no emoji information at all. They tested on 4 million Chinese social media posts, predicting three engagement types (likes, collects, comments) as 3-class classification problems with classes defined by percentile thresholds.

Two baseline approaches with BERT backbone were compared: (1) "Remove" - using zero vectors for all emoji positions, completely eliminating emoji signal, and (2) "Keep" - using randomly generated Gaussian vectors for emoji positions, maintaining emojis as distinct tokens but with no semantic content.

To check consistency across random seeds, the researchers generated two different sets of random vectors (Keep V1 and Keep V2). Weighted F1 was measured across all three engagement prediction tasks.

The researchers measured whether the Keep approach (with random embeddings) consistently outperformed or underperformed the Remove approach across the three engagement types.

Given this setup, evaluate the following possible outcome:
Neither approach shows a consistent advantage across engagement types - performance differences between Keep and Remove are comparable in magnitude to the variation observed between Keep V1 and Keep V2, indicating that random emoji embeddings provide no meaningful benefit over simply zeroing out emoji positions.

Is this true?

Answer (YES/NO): NO